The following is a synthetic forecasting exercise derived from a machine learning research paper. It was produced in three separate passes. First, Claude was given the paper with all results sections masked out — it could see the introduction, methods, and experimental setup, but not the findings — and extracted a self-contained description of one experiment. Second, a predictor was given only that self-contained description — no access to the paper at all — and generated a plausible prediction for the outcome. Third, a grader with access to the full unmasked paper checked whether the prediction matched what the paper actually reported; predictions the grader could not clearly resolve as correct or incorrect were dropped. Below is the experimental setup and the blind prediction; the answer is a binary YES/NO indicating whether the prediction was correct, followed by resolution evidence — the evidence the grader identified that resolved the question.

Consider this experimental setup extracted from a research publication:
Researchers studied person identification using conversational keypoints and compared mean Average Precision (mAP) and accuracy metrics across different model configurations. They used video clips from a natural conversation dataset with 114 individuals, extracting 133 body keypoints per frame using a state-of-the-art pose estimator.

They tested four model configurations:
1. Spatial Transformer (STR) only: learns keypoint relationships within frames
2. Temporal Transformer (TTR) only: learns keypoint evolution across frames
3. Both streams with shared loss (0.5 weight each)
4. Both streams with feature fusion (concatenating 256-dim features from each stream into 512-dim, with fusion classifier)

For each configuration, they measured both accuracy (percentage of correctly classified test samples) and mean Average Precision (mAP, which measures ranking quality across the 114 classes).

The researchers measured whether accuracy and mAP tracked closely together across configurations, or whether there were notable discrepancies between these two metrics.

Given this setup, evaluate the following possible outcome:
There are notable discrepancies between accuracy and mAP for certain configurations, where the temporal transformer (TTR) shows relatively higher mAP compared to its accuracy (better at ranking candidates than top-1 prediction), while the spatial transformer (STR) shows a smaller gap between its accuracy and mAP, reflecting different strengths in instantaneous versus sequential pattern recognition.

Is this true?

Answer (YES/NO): NO